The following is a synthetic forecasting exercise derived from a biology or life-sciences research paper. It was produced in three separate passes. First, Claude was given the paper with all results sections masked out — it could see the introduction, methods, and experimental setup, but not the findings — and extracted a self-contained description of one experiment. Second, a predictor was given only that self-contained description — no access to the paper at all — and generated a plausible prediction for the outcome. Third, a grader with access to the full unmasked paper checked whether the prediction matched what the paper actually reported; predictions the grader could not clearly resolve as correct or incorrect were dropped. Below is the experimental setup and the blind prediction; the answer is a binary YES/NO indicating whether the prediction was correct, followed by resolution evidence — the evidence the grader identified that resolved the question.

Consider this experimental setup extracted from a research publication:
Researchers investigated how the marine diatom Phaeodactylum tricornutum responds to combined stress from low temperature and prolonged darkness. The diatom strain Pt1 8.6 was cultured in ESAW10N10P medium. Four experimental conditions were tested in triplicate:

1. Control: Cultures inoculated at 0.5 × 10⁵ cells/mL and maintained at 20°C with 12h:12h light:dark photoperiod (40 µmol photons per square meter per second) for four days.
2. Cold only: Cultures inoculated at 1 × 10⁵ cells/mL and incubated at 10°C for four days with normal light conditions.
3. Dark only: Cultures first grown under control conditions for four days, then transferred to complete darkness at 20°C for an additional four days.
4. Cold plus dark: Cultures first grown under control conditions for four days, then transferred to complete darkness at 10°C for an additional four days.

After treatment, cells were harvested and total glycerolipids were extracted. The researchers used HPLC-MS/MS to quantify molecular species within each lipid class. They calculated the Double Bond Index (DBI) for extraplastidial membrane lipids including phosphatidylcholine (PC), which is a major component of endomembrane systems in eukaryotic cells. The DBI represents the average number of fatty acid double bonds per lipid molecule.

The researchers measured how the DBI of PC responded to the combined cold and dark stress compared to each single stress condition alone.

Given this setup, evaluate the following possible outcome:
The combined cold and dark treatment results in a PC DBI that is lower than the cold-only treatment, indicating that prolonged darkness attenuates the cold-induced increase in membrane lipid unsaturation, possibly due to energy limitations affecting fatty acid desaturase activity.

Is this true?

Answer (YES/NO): NO